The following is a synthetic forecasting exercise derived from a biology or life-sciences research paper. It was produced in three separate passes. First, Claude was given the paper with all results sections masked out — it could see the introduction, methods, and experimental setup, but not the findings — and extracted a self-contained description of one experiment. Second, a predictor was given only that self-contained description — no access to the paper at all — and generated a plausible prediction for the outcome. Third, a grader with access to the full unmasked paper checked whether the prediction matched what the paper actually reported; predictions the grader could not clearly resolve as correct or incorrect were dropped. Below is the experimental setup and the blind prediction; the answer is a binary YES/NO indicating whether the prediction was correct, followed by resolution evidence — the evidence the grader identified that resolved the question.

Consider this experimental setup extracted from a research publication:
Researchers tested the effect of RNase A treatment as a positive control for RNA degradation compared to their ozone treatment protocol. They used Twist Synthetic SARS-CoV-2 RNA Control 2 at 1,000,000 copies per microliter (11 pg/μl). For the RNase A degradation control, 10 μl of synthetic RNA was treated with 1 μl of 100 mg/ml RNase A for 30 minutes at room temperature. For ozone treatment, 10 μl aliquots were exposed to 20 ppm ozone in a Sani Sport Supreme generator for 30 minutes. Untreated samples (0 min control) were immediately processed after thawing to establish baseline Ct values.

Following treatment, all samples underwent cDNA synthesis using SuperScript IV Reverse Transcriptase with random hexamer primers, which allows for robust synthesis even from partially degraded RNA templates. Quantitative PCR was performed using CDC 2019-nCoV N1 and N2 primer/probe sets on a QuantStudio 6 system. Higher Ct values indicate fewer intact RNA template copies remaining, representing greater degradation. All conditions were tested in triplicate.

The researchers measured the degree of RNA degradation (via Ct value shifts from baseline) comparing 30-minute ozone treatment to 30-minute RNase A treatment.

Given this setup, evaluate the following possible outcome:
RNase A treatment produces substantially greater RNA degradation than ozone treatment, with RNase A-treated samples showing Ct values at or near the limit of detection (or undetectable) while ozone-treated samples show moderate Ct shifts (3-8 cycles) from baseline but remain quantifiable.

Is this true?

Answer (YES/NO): NO